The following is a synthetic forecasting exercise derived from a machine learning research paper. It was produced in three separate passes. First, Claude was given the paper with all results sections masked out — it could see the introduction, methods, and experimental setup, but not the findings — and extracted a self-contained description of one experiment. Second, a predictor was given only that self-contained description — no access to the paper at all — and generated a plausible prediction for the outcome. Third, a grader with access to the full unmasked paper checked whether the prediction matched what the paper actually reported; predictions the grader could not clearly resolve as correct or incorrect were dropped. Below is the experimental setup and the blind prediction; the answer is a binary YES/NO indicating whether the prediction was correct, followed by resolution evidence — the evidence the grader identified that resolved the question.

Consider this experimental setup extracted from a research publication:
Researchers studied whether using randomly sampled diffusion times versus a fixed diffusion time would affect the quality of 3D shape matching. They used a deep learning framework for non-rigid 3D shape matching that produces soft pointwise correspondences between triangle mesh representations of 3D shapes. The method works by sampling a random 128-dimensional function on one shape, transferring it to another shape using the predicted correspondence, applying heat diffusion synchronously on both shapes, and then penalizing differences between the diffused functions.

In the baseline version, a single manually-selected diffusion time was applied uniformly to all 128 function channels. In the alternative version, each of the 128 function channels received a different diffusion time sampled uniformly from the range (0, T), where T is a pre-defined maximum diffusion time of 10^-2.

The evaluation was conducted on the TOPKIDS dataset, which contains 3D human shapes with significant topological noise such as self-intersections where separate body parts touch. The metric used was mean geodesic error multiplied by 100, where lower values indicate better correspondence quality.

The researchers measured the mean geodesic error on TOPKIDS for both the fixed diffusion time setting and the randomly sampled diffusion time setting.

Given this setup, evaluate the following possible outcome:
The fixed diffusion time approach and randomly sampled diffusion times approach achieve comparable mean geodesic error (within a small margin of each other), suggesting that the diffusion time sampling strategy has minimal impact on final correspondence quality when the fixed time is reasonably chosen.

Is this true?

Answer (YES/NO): NO